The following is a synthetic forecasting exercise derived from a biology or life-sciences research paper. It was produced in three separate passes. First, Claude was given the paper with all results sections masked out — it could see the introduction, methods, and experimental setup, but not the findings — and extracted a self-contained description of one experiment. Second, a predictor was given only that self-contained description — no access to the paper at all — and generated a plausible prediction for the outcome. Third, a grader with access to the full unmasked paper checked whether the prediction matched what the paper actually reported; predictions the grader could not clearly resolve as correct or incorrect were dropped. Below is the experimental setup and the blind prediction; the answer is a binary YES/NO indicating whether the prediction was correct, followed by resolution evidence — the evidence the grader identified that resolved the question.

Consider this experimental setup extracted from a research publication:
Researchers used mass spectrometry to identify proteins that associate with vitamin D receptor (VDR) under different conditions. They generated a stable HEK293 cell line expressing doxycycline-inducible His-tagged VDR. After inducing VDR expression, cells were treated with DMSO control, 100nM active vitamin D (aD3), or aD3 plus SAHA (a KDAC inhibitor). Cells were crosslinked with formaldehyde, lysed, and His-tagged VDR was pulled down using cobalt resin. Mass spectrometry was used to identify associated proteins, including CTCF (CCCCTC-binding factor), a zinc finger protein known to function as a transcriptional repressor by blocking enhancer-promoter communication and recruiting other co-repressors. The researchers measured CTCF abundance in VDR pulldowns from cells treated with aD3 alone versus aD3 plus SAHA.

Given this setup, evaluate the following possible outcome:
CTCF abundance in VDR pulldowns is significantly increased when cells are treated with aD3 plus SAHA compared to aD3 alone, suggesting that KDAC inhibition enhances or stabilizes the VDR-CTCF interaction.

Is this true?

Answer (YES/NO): YES